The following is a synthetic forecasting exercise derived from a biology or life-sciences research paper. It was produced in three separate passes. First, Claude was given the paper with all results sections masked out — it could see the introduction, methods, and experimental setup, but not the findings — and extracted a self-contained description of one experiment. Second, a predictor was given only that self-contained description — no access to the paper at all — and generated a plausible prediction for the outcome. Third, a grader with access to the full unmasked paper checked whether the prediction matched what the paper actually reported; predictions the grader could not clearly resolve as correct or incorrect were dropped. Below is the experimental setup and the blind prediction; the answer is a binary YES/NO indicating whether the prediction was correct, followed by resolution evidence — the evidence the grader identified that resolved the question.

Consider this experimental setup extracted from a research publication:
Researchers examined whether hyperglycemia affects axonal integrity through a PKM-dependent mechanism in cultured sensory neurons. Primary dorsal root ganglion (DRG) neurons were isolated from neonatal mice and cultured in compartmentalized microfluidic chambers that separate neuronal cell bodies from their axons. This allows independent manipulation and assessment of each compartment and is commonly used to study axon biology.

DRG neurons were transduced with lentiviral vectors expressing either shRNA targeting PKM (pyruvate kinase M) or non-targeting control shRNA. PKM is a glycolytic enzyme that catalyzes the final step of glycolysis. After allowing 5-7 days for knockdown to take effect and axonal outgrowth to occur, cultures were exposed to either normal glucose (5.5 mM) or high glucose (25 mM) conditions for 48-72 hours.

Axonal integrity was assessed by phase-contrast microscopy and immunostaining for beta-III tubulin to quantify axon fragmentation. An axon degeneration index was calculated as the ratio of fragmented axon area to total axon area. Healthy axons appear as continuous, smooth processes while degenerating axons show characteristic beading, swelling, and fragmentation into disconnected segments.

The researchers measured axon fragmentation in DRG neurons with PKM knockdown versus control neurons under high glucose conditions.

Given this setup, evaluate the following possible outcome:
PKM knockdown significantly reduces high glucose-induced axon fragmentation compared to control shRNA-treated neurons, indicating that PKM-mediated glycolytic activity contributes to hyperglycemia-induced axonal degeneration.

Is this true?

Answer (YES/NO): NO